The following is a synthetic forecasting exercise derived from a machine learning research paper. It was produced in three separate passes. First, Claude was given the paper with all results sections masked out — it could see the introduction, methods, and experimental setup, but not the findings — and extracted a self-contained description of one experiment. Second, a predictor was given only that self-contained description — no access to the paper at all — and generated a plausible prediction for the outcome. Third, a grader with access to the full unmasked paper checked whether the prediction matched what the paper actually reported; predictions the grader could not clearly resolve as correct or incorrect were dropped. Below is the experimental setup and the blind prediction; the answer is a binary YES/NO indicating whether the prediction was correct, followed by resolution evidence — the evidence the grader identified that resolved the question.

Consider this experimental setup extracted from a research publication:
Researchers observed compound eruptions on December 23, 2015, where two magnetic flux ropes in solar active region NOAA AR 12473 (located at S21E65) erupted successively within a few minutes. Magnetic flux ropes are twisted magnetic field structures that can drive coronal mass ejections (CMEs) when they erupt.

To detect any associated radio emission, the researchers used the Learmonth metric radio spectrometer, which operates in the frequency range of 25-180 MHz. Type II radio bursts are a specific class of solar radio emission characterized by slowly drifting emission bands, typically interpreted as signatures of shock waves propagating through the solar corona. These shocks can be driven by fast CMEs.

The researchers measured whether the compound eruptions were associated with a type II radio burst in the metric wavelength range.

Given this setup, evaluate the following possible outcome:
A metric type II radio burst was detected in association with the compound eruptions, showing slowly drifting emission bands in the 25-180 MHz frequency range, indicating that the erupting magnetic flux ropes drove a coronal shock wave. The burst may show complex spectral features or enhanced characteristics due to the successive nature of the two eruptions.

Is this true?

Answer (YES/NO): YES